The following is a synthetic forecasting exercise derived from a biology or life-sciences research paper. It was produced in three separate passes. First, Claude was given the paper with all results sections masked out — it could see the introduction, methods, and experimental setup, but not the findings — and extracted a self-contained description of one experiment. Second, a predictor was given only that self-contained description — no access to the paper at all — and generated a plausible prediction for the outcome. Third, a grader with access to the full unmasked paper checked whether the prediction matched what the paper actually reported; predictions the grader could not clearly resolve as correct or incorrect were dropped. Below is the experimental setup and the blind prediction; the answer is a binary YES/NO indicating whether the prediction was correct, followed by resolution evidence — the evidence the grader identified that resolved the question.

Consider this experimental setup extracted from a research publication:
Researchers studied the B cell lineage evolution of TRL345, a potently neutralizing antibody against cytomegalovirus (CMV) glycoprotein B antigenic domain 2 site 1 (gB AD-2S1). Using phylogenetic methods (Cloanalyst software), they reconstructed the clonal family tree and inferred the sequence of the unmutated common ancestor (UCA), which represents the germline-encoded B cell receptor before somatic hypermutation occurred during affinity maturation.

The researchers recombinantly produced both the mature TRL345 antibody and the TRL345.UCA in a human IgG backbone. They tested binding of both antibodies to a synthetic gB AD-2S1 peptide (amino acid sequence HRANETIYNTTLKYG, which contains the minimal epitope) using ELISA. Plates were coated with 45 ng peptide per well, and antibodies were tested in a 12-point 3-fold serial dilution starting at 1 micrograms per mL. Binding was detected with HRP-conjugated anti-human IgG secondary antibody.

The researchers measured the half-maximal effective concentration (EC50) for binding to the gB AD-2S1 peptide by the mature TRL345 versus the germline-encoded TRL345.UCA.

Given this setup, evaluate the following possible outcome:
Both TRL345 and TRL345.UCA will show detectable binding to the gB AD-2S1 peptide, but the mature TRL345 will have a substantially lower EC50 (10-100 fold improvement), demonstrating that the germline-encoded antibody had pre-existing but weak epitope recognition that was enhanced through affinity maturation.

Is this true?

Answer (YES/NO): NO